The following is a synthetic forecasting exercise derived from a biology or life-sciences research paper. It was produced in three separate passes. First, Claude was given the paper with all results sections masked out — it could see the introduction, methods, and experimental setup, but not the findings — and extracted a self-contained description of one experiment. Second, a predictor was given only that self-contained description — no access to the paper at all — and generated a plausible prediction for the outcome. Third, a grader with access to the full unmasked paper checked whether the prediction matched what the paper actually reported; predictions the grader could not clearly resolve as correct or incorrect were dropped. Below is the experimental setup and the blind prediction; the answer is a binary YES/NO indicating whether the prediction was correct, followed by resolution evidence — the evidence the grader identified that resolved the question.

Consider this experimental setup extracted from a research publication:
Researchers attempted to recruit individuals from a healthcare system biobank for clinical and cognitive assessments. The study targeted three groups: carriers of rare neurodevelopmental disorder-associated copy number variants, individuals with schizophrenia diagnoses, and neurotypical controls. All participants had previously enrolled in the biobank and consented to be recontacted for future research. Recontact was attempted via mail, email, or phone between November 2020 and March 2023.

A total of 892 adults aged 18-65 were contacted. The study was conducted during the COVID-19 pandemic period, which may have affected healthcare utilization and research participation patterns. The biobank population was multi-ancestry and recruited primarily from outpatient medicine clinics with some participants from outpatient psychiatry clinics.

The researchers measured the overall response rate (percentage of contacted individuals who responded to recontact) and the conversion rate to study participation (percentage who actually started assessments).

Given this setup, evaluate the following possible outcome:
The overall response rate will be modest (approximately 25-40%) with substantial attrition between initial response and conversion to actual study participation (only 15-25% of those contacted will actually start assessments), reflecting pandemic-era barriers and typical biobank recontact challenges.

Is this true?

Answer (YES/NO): NO